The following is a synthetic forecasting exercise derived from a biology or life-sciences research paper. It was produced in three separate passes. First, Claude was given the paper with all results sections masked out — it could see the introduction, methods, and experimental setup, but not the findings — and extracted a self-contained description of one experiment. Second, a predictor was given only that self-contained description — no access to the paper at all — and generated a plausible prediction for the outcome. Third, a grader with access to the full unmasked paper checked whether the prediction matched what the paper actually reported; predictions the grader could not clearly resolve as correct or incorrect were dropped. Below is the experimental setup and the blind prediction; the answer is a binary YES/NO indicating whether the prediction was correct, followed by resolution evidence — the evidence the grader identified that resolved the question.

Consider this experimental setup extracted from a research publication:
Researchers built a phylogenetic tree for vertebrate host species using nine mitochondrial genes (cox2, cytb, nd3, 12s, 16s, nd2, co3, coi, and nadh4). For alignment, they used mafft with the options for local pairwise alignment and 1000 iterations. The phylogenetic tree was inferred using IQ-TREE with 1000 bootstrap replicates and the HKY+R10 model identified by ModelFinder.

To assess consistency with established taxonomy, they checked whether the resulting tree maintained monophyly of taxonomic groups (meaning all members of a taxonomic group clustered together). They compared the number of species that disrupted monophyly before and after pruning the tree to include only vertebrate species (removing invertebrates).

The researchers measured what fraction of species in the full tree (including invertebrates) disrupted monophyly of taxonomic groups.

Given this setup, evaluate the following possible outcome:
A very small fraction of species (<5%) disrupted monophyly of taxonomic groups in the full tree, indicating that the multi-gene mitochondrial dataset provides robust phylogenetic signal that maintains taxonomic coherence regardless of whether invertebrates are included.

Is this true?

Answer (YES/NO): YES